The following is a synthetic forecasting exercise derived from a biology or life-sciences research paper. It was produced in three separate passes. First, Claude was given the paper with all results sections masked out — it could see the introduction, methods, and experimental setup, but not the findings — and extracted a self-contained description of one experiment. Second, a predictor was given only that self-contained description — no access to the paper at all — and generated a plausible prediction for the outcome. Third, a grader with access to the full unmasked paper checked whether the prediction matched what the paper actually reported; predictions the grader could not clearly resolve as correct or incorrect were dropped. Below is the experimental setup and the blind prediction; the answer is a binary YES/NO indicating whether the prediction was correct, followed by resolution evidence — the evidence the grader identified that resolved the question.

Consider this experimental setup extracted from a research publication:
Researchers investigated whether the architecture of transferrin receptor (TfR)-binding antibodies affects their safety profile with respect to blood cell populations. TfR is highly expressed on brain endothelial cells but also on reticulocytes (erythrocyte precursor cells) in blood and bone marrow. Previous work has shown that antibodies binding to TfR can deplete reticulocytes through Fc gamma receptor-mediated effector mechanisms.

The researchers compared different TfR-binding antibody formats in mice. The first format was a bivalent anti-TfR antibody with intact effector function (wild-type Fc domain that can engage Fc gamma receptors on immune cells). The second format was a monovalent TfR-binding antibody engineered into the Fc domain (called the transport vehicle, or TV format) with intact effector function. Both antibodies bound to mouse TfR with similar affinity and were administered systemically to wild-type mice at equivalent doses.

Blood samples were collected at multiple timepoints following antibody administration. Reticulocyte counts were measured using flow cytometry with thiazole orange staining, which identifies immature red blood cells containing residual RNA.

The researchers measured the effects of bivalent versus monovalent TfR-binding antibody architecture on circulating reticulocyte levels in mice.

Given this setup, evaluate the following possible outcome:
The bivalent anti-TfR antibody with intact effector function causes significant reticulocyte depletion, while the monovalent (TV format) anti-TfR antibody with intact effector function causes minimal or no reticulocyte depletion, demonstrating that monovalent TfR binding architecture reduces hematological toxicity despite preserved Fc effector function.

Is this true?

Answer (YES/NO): NO